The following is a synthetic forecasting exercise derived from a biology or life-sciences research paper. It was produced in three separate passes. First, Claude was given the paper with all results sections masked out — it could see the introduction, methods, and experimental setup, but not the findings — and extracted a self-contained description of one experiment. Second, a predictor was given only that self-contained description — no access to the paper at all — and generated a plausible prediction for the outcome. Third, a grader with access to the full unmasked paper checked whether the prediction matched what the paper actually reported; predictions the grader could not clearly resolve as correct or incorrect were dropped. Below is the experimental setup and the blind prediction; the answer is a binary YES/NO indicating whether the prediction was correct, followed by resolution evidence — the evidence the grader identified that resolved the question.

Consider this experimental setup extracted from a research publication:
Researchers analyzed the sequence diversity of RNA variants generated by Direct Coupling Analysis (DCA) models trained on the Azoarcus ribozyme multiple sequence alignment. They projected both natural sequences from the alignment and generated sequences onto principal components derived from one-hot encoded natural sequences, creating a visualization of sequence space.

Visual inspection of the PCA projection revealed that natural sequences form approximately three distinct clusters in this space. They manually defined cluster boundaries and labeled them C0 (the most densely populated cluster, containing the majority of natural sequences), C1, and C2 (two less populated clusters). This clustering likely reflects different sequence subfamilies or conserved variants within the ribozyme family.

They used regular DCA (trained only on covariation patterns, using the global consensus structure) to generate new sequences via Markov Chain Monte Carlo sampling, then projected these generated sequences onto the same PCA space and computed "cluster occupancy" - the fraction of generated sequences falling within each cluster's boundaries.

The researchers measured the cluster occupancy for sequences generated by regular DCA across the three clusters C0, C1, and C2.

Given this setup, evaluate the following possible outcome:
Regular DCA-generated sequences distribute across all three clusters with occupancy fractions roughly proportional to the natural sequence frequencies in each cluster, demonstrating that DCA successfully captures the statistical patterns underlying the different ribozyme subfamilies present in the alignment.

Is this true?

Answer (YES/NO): NO